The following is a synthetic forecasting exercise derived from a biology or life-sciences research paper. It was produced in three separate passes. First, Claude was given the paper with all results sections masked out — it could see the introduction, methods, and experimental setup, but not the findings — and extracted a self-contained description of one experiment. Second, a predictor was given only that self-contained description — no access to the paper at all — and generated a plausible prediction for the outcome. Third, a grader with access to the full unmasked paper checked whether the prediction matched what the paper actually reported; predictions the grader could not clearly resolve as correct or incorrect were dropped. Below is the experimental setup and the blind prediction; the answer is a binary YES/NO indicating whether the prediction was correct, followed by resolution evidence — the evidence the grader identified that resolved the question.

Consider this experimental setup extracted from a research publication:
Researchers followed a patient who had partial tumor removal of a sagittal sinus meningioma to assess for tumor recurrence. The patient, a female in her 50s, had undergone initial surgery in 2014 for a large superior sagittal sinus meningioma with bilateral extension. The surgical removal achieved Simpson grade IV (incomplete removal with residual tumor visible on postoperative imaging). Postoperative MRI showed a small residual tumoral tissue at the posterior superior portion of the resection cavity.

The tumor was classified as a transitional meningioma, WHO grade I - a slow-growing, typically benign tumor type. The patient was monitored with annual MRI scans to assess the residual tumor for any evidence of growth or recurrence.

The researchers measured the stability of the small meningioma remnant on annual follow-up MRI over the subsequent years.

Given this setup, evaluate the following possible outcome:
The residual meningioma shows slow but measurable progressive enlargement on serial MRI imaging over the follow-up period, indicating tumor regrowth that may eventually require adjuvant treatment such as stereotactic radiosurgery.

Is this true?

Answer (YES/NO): NO